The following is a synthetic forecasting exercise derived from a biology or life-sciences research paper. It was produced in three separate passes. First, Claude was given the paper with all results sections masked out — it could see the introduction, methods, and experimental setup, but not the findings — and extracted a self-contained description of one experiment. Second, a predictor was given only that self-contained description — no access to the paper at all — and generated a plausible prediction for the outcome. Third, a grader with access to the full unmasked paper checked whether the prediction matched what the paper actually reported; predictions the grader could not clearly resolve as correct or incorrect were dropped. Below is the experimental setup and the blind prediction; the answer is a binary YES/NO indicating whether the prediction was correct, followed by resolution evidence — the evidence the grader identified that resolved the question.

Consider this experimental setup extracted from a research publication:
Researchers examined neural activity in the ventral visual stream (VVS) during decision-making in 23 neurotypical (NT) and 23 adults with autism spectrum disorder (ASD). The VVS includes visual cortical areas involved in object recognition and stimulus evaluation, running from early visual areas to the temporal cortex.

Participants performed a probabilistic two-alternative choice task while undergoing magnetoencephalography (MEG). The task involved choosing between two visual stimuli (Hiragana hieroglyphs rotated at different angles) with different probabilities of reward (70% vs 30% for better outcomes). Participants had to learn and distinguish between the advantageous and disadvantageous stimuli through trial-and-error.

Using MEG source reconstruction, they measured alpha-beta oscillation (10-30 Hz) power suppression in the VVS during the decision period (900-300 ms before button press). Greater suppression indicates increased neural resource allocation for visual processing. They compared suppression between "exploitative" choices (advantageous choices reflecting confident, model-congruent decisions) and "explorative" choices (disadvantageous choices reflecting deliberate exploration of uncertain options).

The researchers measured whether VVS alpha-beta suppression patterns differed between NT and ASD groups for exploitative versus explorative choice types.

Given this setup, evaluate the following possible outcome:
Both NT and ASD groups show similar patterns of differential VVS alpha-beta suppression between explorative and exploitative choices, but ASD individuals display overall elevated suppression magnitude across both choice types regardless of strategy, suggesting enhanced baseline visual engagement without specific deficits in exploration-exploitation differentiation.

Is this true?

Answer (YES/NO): NO